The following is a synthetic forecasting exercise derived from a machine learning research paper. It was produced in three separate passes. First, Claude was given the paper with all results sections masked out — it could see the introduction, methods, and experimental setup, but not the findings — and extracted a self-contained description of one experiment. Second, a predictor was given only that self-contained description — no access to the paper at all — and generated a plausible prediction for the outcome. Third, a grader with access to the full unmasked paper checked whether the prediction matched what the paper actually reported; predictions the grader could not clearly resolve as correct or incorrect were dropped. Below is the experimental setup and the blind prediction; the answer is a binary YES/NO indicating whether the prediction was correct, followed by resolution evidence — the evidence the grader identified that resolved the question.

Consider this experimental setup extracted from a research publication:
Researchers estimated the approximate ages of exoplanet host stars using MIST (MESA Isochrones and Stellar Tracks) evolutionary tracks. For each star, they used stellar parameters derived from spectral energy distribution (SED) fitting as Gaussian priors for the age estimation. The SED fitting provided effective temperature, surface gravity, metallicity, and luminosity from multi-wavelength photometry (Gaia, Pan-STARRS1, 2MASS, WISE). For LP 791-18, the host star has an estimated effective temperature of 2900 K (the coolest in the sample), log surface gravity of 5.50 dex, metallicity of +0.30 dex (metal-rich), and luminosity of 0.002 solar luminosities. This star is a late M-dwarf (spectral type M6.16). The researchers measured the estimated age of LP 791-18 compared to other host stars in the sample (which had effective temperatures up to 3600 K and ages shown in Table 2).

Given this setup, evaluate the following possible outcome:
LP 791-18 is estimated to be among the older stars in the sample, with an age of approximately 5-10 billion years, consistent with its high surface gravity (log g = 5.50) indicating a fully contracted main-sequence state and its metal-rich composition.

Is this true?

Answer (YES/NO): NO